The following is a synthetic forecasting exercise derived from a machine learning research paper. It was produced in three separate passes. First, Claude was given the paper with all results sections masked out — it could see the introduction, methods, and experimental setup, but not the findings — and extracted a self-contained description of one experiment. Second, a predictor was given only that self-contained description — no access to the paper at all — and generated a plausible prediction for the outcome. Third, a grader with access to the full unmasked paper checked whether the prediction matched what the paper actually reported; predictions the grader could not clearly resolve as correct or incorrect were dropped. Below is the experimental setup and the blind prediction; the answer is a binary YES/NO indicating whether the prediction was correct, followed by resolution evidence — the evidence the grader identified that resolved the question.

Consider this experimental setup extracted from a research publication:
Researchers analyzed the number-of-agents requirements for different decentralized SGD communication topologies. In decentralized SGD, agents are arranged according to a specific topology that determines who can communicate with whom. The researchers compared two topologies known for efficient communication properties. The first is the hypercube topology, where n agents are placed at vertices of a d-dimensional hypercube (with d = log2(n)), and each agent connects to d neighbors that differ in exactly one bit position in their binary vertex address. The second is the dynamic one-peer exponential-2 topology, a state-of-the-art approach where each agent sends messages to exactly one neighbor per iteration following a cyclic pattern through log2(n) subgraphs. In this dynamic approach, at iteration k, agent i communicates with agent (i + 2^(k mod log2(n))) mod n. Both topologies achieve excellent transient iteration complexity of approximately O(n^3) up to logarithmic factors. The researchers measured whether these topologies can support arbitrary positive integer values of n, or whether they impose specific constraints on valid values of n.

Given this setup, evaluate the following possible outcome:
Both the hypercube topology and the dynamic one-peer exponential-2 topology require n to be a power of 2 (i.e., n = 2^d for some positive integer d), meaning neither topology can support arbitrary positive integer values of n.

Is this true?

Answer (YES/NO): YES